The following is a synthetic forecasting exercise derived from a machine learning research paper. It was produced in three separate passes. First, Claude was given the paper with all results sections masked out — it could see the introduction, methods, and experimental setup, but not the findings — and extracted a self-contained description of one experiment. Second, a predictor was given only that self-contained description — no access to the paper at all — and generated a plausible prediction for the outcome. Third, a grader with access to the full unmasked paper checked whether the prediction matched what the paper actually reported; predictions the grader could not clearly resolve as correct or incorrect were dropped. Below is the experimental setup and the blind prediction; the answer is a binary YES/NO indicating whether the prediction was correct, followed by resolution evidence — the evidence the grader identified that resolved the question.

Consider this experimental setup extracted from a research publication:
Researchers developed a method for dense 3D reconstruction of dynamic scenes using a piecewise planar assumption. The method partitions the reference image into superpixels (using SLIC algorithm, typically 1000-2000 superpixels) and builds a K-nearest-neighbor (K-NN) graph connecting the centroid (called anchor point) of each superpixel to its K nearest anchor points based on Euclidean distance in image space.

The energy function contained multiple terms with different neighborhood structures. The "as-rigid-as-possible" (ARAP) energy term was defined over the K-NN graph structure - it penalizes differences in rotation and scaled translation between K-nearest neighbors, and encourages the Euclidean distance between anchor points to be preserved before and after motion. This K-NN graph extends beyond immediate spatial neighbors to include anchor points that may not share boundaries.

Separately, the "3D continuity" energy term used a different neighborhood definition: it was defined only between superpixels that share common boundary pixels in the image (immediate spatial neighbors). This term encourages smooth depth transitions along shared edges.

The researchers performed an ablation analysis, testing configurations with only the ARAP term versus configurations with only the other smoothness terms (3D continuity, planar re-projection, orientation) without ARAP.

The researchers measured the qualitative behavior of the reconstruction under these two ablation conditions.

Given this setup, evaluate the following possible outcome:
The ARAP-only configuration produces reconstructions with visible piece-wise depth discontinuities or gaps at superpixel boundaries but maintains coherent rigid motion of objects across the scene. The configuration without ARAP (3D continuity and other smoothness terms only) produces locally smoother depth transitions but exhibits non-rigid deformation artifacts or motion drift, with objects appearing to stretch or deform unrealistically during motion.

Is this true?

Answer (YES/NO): NO